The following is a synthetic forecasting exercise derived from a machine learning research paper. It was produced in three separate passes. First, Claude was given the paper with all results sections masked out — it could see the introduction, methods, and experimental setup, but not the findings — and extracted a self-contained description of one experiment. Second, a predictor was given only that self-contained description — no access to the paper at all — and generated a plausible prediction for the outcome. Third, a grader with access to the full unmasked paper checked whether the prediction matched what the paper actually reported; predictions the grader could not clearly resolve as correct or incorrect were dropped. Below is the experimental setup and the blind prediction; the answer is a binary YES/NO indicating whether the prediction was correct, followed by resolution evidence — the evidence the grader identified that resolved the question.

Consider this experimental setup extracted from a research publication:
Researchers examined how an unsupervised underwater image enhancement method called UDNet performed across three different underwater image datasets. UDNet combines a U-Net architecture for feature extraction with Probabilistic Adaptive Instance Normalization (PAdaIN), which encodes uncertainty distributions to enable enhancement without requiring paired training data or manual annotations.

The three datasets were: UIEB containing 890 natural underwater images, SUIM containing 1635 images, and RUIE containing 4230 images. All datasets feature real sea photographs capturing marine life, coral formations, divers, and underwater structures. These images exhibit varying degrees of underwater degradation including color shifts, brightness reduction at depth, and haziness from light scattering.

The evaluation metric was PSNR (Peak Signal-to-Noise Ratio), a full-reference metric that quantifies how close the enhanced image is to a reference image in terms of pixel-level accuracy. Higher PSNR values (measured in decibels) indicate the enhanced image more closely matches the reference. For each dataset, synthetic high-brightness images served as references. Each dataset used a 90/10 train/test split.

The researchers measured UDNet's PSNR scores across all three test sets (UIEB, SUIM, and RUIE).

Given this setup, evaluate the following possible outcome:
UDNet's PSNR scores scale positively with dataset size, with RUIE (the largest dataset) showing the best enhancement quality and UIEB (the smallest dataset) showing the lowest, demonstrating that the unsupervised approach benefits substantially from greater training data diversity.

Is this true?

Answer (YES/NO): NO